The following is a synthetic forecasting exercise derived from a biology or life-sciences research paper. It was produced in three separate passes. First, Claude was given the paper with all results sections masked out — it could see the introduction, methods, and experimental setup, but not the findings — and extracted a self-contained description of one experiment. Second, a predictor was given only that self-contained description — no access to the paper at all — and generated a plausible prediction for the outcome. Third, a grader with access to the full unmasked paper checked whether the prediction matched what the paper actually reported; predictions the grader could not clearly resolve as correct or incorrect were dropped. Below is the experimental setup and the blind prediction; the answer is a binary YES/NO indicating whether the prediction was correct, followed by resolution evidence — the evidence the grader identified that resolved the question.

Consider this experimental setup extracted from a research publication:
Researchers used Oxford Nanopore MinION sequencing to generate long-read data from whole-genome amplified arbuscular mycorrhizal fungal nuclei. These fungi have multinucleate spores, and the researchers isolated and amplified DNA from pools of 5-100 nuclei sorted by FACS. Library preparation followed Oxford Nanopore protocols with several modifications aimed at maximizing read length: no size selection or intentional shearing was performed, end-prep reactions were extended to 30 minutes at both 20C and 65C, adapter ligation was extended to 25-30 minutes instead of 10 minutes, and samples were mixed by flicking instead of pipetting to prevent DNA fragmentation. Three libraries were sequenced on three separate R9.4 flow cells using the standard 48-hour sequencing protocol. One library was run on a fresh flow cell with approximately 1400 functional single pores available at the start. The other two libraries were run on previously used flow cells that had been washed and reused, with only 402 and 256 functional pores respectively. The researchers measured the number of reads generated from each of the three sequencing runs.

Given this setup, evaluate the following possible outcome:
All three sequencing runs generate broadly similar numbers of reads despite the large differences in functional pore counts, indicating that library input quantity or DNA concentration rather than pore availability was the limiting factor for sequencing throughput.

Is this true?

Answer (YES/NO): NO